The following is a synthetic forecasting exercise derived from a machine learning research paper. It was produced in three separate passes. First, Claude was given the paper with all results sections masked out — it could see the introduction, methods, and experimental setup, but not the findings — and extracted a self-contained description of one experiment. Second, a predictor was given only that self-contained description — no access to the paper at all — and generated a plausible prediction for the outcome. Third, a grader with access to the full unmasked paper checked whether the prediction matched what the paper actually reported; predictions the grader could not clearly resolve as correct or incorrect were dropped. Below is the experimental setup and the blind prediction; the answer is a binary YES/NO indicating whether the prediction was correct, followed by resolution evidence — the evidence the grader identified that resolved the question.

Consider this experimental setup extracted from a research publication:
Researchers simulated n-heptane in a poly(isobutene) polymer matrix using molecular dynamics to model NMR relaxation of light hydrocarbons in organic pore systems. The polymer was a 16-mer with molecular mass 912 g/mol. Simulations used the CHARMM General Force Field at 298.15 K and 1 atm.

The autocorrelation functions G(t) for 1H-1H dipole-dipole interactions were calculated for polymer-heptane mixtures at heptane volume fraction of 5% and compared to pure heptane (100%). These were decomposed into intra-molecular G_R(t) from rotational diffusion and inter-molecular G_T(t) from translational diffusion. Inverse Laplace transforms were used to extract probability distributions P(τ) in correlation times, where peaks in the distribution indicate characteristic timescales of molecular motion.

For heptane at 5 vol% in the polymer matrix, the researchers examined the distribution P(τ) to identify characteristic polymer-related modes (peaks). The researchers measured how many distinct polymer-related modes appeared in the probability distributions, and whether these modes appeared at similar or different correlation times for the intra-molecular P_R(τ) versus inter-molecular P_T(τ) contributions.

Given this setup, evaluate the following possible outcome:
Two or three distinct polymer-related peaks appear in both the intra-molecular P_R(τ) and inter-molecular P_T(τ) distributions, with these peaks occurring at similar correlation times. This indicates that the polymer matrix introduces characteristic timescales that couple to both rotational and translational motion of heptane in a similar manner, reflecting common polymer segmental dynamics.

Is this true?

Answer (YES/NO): NO